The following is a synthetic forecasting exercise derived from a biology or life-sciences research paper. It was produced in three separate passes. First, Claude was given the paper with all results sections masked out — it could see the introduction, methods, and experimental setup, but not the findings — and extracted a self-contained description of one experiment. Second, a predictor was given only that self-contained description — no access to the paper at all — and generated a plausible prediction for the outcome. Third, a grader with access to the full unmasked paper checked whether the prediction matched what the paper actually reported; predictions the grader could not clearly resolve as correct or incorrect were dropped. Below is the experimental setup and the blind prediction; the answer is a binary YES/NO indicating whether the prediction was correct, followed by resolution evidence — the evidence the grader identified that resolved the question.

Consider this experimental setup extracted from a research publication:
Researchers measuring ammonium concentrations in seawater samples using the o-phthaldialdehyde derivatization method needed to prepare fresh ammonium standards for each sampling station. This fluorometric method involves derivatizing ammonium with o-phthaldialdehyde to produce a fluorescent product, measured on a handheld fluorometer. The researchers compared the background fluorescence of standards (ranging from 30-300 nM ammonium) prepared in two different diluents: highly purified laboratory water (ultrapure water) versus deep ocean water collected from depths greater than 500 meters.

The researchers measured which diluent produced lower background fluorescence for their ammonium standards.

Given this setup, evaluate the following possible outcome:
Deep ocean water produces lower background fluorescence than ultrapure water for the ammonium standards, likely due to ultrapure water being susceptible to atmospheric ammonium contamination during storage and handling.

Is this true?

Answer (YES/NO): YES